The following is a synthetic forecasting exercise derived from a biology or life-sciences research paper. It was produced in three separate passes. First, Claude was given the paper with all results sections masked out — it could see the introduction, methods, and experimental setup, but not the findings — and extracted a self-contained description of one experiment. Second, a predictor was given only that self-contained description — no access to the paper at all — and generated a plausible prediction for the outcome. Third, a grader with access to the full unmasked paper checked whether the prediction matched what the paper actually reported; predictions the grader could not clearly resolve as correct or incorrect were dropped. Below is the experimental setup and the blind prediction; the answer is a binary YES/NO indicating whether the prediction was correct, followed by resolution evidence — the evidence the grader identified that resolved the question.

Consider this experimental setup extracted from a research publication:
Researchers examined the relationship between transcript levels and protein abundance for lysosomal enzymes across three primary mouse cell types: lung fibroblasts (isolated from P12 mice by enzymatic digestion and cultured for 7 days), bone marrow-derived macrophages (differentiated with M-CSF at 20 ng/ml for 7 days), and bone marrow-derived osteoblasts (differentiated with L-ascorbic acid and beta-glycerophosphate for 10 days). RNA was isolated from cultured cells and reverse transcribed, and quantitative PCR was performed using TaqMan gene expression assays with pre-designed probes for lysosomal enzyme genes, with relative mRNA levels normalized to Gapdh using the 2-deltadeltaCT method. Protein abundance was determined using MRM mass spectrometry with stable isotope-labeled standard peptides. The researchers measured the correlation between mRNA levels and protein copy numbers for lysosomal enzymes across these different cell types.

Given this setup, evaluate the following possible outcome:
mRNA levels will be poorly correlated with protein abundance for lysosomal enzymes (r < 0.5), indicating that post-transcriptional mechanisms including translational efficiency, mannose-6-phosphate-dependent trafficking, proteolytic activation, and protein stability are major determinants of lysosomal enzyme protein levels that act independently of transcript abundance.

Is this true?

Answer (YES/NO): NO